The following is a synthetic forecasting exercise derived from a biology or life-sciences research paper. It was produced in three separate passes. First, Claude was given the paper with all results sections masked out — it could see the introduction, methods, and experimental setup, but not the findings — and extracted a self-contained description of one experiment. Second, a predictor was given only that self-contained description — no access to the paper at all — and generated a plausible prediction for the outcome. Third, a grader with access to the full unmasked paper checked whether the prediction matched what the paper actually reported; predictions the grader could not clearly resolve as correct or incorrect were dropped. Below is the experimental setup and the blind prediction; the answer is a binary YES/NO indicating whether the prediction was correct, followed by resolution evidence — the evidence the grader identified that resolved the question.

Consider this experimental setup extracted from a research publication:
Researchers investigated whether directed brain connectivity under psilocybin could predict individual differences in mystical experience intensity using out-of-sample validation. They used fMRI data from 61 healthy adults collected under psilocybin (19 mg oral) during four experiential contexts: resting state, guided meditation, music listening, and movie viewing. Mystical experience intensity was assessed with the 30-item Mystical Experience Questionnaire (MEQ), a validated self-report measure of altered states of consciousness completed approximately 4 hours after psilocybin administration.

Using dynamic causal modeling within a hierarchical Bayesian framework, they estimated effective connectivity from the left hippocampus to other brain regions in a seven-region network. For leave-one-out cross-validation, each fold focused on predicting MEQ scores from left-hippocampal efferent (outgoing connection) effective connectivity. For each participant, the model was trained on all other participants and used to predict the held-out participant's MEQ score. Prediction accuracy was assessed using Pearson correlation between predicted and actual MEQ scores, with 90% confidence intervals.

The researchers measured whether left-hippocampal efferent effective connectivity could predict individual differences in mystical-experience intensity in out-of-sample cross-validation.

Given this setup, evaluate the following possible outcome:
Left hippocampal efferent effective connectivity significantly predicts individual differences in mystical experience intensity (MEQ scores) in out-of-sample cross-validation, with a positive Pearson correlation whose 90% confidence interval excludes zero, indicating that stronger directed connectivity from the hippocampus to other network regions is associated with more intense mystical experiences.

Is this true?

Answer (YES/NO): NO